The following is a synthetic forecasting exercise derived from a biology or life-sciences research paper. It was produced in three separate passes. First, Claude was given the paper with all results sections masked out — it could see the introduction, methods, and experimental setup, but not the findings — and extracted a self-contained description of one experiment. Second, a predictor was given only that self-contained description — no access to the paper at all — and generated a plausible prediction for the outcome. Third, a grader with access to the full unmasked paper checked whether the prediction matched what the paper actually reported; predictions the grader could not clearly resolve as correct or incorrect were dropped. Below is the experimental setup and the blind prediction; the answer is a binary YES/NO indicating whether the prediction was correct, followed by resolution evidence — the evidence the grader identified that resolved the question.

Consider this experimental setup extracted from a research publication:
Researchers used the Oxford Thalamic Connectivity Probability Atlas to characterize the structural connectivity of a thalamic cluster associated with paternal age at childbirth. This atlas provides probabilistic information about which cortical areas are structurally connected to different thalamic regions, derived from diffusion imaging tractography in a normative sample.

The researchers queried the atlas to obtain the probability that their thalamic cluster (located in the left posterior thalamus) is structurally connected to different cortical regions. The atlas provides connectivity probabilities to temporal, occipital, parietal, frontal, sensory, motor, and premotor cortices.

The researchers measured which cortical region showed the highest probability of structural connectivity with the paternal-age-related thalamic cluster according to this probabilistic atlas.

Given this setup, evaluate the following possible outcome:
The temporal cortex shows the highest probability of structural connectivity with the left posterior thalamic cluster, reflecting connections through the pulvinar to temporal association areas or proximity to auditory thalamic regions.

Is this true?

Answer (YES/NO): NO